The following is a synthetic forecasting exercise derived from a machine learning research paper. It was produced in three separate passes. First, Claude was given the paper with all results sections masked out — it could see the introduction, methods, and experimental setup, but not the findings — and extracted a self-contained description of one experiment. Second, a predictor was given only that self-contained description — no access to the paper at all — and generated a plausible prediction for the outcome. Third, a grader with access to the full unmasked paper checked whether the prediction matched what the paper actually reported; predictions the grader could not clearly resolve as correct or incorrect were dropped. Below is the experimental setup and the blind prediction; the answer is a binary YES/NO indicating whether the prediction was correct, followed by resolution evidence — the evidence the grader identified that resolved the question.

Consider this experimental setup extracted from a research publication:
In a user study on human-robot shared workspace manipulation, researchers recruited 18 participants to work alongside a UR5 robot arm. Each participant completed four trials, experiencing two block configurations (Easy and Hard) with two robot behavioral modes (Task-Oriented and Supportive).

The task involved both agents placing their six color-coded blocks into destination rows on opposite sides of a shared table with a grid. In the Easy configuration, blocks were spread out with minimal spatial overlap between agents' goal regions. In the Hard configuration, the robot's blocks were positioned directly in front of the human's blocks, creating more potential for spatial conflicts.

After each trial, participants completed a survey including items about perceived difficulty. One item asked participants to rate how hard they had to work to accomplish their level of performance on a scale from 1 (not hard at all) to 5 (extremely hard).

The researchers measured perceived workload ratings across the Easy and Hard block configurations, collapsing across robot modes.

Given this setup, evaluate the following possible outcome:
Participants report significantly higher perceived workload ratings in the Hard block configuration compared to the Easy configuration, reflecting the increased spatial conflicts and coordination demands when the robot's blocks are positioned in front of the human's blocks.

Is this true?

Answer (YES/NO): YES